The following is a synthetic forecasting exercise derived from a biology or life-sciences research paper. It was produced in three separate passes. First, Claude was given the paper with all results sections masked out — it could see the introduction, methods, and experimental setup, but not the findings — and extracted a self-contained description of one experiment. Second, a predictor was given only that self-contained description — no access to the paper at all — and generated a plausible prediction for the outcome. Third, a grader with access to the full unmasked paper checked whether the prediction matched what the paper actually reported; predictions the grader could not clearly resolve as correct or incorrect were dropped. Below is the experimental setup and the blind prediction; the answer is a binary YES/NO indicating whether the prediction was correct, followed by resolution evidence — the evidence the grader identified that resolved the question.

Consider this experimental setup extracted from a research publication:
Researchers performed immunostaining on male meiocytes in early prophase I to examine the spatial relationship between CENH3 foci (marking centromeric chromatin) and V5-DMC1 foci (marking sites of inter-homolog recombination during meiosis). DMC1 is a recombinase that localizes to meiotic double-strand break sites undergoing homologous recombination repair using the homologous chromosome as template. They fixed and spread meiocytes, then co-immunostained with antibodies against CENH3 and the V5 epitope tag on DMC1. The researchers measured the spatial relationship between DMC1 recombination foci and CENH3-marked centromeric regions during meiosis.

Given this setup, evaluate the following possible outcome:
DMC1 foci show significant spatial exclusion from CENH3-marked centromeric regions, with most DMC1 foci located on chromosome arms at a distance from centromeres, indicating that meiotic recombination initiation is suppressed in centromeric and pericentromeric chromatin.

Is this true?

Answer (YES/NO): NO